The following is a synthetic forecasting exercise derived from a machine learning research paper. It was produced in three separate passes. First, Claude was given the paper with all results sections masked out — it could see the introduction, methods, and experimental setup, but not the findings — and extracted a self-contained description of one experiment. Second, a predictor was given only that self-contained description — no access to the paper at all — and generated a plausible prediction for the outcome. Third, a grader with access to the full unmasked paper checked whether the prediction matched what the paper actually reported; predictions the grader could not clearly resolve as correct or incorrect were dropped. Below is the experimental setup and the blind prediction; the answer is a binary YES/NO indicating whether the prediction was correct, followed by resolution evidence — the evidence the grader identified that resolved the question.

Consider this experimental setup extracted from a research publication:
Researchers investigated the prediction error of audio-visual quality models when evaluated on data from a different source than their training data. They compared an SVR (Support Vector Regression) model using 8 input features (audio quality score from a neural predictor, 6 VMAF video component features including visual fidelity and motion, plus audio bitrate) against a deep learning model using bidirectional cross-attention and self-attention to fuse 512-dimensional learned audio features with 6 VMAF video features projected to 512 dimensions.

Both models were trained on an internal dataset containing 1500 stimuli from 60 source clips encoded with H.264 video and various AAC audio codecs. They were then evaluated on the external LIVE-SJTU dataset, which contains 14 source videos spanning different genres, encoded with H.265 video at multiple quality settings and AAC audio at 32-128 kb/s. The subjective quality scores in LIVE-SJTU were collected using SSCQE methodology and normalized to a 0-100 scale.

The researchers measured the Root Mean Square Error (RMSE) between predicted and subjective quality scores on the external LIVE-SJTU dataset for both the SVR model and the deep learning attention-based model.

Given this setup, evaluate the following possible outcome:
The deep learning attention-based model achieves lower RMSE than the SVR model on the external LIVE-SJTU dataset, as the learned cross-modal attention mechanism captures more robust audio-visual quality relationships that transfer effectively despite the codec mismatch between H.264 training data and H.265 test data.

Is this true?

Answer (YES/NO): NO